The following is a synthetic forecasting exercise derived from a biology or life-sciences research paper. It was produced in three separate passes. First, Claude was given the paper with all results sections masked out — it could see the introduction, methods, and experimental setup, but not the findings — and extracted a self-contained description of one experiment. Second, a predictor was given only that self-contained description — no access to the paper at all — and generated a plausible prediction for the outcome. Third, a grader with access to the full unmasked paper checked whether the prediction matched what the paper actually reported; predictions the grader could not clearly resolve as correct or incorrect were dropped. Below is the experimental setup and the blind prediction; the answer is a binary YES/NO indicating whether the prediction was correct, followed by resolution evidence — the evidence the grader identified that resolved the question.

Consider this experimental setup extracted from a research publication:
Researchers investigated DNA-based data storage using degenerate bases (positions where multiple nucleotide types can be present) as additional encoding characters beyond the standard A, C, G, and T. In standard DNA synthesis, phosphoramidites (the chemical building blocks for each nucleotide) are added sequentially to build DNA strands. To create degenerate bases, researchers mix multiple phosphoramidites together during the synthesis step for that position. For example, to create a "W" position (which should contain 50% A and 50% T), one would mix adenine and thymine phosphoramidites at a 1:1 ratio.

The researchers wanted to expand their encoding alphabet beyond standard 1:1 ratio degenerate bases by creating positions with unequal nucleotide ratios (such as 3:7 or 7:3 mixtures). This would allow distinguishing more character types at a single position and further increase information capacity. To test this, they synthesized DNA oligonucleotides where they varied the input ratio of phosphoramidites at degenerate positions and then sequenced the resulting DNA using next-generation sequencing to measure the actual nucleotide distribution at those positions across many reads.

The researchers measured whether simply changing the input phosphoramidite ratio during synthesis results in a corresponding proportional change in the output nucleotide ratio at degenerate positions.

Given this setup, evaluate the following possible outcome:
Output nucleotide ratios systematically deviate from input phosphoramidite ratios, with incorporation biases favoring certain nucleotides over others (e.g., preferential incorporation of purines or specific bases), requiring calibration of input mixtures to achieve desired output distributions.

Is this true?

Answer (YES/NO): YES